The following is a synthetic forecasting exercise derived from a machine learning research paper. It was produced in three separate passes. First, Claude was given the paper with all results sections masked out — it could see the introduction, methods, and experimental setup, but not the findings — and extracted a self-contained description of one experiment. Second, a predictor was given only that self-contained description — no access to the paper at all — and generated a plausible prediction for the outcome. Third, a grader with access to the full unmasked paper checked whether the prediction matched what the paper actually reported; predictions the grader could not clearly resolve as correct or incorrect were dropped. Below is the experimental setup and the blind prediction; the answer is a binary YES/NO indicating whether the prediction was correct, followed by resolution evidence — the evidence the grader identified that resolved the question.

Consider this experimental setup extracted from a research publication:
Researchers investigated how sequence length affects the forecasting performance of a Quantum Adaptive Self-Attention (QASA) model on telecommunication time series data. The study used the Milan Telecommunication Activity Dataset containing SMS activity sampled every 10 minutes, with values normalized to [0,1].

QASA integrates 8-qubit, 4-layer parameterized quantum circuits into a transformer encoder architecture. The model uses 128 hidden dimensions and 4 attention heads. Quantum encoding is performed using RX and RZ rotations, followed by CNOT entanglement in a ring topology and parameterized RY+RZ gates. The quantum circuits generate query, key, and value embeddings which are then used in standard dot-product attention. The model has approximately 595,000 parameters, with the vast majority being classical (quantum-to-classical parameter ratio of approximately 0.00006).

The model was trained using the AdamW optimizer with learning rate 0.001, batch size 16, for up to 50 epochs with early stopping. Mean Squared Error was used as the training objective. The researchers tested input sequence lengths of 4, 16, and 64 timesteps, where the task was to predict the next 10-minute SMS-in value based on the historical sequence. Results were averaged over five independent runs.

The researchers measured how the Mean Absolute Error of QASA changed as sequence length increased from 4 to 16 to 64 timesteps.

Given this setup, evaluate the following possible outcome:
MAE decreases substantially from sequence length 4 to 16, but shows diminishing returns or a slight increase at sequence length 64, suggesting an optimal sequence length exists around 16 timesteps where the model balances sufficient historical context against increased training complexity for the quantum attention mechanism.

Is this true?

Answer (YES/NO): NO